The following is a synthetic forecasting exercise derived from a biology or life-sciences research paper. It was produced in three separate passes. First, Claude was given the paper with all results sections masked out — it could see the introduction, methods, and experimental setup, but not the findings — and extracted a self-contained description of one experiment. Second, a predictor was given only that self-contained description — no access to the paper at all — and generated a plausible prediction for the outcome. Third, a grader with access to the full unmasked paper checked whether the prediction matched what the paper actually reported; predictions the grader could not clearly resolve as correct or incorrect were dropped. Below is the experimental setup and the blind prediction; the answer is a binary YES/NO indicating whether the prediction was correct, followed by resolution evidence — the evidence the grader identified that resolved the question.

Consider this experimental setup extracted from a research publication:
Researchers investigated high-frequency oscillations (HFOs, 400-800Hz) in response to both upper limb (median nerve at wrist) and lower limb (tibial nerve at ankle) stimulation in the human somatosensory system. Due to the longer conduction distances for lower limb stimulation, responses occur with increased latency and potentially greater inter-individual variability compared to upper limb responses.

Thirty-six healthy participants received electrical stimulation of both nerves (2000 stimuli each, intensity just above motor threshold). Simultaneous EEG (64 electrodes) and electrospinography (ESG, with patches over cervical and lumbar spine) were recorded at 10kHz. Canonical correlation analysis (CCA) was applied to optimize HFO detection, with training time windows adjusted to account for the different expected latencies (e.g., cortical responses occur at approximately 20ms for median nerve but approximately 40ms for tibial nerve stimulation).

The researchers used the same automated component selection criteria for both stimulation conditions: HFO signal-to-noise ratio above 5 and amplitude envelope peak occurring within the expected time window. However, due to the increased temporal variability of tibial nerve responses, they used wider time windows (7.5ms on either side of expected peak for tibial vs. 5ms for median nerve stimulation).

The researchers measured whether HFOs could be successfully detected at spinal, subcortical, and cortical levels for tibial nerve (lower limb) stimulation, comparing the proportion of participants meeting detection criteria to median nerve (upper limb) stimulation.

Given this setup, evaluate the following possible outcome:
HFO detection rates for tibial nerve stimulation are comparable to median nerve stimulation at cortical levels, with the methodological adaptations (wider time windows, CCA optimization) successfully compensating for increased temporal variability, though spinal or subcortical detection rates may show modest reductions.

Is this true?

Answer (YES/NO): NO